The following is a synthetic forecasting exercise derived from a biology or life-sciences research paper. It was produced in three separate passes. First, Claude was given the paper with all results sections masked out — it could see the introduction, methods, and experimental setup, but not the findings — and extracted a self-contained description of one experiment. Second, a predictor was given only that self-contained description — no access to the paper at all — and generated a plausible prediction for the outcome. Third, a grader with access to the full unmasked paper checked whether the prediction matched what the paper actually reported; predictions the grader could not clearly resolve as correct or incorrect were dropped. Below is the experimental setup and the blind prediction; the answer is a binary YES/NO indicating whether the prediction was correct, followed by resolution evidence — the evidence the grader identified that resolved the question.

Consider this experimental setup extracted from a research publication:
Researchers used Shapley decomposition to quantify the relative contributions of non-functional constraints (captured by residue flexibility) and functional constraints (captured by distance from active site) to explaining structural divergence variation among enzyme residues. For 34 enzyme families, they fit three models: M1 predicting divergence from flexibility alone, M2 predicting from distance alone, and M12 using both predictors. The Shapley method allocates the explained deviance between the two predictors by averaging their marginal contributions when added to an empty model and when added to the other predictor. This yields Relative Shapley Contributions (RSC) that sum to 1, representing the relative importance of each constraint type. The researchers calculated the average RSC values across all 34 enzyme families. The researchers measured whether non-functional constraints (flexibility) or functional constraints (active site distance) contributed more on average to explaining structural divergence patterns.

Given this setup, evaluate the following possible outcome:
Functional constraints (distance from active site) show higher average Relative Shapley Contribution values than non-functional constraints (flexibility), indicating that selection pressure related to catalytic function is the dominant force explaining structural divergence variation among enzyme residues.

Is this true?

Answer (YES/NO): NO